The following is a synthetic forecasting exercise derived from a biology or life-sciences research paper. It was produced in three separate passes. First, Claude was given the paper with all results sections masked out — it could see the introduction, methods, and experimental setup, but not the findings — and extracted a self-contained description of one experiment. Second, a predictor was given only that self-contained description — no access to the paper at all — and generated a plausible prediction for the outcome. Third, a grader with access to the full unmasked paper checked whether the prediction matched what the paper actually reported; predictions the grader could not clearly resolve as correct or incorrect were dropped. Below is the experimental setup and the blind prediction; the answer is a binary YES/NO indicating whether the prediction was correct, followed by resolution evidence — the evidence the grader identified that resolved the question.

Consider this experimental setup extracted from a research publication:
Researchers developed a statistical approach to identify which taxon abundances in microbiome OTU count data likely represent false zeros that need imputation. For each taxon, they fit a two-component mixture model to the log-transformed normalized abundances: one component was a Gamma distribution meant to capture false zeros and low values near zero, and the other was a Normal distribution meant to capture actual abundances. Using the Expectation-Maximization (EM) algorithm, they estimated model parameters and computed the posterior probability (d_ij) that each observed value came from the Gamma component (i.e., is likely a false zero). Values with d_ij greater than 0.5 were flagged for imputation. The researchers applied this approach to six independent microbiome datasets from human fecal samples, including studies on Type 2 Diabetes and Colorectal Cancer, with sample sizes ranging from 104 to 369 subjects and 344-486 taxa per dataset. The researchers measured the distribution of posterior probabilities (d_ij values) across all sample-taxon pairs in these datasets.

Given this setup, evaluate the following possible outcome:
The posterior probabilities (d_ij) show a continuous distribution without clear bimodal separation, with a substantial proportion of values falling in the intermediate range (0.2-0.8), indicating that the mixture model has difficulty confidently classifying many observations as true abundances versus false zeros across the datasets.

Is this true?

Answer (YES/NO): NO